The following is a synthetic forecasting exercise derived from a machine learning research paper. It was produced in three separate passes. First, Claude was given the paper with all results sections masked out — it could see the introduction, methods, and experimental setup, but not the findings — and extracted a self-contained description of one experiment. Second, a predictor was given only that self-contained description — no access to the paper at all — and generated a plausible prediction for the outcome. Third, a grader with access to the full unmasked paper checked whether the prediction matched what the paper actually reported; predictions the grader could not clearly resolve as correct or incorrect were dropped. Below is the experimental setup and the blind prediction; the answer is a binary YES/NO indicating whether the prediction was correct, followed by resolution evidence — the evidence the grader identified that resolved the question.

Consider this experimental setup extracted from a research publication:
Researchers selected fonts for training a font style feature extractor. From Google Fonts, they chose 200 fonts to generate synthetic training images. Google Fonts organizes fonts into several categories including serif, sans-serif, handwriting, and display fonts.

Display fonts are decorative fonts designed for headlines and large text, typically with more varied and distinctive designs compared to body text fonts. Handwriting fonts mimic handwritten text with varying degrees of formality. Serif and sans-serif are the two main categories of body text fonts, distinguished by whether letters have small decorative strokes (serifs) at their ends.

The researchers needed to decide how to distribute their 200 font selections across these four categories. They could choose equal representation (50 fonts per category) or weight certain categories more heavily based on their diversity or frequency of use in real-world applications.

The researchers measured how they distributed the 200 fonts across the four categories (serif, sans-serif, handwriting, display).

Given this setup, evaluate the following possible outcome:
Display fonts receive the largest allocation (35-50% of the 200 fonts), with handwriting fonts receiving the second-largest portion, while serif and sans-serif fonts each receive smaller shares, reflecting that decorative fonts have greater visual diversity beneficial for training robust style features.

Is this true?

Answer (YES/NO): NO